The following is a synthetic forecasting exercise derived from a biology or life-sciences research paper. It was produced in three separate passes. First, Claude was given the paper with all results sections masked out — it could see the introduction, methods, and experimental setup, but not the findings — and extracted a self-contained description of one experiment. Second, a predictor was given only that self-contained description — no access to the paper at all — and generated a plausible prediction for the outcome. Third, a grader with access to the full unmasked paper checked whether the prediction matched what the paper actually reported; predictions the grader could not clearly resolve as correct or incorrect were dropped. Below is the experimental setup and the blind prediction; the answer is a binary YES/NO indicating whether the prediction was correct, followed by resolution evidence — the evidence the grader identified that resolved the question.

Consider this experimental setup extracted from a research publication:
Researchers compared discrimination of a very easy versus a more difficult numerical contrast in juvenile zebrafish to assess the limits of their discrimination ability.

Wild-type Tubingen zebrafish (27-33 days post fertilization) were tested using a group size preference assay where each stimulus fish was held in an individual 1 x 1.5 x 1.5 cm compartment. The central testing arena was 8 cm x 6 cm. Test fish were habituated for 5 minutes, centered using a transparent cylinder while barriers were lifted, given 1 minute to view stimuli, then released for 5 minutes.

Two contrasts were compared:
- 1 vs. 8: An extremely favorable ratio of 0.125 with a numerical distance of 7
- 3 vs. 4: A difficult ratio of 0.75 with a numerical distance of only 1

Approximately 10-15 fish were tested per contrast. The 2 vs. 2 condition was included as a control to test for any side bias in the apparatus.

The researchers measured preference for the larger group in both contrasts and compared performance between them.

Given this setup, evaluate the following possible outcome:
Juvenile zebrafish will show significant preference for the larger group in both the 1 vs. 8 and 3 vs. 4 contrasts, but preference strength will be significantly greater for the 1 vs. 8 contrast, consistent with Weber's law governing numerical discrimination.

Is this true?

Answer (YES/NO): NO